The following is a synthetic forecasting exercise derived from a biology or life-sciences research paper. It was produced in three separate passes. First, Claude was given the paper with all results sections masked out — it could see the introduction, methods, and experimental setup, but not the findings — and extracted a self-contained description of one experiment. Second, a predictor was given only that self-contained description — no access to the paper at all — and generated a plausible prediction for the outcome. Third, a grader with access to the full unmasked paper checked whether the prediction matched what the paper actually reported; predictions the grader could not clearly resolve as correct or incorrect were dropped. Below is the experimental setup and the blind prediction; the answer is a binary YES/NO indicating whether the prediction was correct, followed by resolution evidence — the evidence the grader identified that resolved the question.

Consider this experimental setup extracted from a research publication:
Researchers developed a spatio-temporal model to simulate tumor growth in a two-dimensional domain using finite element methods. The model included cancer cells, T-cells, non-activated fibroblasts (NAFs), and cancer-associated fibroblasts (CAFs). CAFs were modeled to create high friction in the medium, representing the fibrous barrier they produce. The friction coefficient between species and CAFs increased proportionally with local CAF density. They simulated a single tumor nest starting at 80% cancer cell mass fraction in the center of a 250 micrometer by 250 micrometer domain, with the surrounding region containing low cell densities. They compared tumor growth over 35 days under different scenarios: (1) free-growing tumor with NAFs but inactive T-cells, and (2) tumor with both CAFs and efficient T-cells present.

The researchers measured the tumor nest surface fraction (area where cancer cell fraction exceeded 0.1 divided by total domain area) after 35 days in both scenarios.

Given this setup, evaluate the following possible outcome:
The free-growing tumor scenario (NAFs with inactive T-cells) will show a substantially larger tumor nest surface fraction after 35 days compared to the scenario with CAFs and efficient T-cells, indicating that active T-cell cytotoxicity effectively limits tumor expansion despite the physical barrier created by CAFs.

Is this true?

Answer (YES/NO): NO